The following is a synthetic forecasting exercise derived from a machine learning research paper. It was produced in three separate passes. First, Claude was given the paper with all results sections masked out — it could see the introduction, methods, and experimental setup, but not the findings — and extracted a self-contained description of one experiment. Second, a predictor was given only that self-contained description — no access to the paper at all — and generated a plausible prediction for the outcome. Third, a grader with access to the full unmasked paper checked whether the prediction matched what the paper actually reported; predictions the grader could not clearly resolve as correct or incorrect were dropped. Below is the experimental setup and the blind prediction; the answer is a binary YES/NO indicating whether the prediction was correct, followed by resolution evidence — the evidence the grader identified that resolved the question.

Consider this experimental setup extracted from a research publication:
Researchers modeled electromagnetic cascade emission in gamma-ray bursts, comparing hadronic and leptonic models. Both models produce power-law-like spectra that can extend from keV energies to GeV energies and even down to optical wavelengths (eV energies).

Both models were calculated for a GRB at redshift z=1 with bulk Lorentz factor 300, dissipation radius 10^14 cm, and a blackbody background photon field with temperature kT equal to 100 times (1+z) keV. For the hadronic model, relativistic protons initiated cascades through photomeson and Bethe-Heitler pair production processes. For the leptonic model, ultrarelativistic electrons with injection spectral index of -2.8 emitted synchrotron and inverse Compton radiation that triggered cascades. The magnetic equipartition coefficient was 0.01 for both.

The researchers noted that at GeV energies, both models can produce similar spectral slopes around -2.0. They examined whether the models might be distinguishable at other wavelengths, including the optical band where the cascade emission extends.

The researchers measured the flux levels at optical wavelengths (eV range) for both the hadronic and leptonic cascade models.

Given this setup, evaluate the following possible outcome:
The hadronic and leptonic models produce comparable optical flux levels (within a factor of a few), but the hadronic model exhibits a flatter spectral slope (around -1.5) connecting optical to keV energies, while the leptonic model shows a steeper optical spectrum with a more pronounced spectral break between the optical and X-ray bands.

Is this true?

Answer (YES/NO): NO